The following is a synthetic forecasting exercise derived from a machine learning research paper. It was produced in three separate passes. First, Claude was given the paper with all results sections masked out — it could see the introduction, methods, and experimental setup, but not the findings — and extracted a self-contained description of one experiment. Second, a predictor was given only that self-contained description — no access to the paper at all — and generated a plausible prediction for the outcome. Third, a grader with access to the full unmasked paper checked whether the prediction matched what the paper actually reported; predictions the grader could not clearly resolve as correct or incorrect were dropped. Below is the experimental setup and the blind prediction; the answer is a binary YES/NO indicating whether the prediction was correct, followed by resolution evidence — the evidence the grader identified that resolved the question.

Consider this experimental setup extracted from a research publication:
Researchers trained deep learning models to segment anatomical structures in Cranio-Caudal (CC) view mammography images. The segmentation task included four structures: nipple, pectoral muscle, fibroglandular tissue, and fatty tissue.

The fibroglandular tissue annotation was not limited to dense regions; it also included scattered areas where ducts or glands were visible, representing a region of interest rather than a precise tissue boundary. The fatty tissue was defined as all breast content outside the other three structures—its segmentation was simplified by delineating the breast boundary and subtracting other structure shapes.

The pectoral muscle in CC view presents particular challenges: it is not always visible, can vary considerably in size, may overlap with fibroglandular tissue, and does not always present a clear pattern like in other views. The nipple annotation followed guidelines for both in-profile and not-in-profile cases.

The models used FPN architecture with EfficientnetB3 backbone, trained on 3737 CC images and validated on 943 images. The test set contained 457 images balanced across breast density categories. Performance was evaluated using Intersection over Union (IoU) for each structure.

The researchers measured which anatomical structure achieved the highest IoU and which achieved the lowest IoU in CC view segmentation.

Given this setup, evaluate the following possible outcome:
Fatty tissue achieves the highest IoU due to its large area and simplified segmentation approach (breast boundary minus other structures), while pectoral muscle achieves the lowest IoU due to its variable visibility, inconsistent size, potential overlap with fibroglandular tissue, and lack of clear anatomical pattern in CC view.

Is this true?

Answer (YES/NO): NO